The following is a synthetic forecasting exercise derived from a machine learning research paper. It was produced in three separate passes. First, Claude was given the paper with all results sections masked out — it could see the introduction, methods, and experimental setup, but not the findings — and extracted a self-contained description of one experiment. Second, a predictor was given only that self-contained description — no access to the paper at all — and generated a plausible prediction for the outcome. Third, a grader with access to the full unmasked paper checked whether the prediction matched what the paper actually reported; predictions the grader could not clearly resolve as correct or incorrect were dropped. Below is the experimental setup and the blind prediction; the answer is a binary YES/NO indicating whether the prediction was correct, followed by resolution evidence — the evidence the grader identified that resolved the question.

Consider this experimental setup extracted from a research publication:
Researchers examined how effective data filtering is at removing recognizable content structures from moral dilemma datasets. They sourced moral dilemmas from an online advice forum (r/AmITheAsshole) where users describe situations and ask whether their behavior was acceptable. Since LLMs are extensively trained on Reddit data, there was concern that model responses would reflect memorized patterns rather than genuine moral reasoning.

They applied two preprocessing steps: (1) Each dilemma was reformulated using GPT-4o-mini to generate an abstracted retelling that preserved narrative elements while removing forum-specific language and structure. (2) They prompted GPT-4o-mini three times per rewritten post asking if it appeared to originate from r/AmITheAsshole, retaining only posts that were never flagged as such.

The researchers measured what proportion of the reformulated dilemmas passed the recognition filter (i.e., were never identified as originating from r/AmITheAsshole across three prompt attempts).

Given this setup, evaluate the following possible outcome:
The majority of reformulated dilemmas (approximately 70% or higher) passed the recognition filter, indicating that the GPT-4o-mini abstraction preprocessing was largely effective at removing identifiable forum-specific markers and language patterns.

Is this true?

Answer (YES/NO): NO